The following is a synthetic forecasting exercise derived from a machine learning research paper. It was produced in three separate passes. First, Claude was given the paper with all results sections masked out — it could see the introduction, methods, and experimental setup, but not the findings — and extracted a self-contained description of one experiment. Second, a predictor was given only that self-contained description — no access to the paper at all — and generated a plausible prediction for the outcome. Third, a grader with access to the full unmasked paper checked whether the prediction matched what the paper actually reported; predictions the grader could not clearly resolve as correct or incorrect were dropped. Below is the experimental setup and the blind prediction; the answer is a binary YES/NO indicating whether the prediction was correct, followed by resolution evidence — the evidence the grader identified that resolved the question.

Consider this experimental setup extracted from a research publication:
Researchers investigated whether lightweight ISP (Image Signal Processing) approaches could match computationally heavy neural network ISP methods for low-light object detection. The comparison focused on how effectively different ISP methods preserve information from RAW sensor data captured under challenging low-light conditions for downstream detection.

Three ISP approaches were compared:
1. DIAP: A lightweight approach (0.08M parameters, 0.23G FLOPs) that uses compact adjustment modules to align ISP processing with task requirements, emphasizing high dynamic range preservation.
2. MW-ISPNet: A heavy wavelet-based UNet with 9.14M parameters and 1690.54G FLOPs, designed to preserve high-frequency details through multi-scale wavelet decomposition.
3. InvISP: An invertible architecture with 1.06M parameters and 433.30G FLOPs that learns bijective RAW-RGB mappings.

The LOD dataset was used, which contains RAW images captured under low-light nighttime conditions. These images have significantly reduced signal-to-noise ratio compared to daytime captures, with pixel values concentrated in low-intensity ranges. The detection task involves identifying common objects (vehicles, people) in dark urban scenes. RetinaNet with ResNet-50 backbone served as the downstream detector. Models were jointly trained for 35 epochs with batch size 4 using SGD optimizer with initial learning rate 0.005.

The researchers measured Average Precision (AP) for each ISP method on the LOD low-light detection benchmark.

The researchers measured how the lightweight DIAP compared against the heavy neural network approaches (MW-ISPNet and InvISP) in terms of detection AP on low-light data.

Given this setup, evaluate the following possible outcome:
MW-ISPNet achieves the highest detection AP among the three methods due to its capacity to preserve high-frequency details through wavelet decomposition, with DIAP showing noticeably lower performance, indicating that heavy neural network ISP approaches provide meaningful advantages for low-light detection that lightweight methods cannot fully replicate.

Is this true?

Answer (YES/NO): NO